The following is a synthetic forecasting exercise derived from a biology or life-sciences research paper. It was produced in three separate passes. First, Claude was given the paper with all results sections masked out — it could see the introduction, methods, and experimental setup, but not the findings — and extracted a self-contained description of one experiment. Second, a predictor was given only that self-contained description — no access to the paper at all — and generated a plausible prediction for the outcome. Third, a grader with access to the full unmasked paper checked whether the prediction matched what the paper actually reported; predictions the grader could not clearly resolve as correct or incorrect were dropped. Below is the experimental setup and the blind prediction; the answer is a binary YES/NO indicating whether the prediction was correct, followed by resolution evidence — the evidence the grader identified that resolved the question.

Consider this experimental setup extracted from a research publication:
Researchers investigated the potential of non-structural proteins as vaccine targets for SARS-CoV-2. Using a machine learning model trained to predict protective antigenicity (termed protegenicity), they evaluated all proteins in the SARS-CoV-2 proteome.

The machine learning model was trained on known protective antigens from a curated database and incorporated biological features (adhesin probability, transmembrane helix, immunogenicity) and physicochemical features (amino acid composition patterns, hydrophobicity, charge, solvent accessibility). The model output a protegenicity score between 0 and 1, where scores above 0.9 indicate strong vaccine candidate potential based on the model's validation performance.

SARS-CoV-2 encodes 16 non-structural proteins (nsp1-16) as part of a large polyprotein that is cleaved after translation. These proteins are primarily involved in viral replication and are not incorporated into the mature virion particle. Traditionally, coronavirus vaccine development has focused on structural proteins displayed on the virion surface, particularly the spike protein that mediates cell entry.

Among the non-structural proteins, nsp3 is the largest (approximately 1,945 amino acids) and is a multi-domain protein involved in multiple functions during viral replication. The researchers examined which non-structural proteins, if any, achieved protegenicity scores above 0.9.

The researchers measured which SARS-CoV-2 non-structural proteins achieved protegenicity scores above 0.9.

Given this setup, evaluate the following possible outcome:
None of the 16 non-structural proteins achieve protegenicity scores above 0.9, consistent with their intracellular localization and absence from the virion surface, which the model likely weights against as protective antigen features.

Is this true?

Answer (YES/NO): NO